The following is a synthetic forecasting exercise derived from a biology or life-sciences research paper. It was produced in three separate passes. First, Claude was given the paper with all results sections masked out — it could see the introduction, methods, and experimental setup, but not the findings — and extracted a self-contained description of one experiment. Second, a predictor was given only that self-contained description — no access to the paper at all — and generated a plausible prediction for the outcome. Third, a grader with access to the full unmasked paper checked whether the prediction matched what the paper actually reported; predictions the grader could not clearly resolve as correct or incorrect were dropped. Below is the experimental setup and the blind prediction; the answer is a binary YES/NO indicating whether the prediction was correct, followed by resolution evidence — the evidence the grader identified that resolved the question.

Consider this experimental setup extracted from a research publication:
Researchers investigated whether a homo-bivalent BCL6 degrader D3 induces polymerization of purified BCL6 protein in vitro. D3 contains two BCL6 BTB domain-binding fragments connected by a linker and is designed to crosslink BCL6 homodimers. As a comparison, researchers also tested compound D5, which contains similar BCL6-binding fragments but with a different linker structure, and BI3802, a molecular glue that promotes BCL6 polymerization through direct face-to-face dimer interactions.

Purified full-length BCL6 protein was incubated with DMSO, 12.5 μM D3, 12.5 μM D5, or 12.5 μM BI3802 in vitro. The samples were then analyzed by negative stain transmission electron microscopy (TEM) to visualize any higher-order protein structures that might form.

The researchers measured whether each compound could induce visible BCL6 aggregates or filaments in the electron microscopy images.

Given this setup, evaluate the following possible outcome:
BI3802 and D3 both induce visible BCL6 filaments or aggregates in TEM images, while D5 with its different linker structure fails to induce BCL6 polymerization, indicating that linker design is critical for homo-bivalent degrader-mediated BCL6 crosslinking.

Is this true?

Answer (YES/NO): NO